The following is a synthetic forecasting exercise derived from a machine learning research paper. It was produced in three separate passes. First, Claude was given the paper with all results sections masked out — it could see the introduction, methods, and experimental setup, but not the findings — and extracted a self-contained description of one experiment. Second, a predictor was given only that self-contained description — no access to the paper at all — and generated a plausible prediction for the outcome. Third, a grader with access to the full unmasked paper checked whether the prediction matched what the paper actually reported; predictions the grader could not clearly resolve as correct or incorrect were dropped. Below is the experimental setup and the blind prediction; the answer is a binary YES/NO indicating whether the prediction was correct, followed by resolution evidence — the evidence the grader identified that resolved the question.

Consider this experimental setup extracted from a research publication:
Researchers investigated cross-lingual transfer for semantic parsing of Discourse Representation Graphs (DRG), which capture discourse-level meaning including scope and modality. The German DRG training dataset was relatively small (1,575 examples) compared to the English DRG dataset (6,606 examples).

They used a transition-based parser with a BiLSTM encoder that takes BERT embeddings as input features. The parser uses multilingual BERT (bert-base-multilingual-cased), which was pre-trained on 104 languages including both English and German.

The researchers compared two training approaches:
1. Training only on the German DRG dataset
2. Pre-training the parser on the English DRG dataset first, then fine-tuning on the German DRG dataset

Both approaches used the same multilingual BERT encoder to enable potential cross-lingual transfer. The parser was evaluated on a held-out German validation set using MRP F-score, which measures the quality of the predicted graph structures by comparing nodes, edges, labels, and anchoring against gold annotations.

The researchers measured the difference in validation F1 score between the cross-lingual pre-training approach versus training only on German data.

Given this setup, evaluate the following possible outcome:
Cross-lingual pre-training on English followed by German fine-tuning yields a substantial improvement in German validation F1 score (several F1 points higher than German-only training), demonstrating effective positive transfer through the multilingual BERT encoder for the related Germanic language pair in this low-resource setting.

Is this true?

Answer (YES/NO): NO